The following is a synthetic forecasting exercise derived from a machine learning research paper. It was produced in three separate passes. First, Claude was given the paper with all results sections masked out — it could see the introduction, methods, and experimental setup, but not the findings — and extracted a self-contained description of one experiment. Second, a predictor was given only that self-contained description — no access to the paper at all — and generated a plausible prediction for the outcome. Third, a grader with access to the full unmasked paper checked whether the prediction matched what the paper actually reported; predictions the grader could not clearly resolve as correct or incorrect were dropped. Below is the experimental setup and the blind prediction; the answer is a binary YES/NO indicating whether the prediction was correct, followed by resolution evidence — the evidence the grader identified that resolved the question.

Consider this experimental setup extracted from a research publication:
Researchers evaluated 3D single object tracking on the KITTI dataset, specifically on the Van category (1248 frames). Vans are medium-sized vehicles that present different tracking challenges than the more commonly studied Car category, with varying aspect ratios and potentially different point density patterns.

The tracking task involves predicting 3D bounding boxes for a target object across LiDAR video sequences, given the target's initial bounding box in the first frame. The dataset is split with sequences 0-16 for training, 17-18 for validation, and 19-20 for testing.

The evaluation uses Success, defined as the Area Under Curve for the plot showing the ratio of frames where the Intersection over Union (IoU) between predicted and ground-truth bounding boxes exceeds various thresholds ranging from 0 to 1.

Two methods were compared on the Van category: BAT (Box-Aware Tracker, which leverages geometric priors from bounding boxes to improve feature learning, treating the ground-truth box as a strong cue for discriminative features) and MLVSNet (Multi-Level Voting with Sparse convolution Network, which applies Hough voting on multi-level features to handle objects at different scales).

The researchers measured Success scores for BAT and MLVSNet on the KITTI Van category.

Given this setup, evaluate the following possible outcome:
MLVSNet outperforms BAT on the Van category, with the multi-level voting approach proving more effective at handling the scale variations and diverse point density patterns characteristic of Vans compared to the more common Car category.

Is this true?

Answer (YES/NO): NO